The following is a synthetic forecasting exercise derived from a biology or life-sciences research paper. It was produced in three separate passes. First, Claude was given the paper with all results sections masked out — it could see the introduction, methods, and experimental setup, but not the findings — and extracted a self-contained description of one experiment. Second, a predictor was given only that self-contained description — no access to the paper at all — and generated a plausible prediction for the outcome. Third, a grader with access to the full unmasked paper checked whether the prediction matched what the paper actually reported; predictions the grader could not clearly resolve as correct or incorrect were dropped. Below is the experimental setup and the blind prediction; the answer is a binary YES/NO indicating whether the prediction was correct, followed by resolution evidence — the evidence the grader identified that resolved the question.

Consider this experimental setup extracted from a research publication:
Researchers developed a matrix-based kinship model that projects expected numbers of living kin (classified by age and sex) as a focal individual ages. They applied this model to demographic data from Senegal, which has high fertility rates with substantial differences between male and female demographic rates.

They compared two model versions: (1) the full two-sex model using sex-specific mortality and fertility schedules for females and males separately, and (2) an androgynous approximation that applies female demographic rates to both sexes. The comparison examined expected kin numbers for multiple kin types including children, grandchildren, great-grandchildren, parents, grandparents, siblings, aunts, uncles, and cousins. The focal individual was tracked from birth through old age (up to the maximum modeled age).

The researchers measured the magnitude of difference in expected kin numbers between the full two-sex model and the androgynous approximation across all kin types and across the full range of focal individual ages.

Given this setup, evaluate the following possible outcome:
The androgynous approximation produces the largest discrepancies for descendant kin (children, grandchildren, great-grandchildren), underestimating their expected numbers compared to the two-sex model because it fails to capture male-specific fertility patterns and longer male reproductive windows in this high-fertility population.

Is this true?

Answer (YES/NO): NO